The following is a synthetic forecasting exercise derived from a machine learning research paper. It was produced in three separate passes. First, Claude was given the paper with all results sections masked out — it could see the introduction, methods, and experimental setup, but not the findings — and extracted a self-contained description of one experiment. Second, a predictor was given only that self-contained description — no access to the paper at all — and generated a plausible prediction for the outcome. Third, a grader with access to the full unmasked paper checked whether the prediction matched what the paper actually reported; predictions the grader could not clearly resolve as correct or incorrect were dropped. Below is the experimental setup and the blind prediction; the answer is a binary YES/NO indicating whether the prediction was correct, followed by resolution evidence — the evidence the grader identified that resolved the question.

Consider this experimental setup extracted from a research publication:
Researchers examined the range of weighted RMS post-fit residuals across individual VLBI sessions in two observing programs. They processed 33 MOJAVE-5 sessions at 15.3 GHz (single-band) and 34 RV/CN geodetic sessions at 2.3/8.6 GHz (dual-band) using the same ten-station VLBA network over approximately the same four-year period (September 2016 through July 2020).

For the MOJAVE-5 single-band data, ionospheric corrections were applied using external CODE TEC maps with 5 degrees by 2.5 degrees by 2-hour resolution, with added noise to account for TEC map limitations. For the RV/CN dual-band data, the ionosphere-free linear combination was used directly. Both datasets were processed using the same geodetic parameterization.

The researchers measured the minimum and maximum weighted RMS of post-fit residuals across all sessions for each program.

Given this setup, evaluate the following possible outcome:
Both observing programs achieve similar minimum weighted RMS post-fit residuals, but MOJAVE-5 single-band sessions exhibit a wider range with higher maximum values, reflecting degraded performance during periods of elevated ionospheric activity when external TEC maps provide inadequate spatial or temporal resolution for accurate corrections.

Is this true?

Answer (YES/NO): NO